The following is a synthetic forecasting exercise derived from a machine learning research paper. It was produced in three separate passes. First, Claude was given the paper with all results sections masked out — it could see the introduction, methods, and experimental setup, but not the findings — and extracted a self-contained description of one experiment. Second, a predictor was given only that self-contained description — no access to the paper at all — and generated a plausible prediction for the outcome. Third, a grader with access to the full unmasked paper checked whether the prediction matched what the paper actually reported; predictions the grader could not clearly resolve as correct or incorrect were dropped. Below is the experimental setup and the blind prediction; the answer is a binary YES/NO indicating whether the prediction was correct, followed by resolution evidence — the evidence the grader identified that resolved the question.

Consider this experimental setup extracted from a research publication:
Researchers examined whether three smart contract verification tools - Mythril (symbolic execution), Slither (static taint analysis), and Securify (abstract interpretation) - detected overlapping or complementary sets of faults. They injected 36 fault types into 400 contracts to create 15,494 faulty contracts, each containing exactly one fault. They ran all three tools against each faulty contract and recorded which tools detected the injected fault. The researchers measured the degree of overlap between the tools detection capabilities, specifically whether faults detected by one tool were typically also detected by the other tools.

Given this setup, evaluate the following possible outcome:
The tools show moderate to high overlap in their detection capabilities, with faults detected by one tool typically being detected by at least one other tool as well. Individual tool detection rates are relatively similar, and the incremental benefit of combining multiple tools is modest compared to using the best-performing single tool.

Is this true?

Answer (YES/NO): NO